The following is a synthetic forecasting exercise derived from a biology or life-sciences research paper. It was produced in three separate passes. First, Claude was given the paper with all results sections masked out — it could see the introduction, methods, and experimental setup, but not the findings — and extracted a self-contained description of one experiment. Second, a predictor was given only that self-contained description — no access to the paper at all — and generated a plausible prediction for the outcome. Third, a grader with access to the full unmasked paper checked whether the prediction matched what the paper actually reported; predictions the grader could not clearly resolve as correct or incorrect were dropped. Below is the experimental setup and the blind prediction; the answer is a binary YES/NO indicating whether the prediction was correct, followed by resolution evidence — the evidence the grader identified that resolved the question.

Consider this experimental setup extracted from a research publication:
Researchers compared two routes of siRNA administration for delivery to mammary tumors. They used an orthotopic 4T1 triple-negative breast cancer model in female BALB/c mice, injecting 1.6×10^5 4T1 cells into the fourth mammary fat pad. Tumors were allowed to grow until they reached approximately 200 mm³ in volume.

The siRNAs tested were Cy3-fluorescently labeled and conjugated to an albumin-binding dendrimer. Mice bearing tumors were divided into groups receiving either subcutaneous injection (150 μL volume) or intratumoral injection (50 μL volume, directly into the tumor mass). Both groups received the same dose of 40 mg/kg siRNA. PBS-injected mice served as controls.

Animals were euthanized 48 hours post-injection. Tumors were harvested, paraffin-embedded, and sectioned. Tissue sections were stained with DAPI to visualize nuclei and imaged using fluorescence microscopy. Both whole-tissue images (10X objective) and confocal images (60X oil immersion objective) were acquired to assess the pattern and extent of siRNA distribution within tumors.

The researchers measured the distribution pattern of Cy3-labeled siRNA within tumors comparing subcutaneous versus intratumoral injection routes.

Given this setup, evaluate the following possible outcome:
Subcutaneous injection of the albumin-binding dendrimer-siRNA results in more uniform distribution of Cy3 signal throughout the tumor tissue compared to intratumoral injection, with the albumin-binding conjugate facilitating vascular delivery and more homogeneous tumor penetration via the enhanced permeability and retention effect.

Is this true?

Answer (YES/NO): YES